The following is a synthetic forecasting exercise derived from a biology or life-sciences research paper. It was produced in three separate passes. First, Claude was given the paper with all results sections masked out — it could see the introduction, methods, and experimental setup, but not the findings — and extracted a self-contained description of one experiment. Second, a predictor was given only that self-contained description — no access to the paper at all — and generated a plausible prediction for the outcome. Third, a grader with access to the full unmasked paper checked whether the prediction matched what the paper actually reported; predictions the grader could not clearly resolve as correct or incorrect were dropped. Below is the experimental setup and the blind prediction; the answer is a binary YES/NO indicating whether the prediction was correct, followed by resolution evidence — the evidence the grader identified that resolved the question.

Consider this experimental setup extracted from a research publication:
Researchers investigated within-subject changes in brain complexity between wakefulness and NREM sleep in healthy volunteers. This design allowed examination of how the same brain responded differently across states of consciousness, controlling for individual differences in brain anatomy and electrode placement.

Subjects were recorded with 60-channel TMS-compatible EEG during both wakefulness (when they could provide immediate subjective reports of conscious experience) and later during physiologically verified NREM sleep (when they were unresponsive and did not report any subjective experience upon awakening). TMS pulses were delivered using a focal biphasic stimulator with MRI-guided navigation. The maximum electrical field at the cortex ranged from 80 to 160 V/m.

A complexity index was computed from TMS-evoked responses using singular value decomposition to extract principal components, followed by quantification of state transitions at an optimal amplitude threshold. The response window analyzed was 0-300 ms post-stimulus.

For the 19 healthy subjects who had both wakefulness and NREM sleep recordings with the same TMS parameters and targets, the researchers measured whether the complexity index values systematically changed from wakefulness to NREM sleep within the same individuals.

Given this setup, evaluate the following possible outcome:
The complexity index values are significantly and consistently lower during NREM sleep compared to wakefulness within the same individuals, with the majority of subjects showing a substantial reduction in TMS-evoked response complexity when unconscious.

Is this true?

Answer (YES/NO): YES